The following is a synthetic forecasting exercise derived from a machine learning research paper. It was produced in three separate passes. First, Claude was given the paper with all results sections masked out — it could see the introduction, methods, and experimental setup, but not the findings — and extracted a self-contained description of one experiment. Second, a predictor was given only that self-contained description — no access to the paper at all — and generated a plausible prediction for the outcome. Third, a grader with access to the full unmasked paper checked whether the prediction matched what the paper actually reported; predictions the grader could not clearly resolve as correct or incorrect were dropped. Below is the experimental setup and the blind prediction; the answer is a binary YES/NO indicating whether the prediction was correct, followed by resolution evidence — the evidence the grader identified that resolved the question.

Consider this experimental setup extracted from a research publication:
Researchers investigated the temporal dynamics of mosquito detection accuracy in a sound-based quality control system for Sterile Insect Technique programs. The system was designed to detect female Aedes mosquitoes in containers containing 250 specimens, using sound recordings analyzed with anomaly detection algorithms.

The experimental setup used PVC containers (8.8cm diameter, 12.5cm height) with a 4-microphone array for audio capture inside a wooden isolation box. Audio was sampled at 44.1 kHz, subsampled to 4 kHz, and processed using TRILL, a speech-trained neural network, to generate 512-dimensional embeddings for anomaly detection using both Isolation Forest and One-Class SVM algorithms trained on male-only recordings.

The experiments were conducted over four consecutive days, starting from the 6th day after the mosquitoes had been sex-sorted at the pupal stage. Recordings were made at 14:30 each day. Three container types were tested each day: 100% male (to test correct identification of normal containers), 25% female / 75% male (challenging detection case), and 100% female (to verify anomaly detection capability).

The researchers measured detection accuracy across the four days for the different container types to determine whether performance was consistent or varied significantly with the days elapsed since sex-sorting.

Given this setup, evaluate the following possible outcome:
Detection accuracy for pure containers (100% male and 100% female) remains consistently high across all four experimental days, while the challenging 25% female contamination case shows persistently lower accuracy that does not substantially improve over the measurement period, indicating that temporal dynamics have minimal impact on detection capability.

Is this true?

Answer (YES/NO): NO